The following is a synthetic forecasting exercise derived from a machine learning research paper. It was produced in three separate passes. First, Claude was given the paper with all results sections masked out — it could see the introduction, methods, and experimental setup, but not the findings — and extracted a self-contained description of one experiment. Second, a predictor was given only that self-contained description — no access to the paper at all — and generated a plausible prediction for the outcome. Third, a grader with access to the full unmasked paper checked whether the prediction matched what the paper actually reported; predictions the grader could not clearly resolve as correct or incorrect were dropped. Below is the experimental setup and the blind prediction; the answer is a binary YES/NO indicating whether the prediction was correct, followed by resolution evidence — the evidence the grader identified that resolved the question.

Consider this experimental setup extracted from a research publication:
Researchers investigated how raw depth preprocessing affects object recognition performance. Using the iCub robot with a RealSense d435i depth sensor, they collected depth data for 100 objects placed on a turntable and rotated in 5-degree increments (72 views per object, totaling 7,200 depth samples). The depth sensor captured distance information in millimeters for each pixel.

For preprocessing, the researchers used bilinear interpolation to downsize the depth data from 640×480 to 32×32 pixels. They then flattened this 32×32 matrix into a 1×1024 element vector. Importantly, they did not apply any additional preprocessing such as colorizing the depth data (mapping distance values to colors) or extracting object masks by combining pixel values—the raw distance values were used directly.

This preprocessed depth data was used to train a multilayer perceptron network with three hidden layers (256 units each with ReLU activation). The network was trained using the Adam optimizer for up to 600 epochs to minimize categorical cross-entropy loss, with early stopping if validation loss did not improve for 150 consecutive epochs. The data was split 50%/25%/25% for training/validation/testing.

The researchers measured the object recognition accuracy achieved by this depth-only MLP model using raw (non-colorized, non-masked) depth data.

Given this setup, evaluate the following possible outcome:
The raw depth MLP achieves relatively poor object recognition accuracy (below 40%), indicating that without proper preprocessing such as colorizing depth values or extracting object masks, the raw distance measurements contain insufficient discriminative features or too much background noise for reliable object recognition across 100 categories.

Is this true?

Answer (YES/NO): NO